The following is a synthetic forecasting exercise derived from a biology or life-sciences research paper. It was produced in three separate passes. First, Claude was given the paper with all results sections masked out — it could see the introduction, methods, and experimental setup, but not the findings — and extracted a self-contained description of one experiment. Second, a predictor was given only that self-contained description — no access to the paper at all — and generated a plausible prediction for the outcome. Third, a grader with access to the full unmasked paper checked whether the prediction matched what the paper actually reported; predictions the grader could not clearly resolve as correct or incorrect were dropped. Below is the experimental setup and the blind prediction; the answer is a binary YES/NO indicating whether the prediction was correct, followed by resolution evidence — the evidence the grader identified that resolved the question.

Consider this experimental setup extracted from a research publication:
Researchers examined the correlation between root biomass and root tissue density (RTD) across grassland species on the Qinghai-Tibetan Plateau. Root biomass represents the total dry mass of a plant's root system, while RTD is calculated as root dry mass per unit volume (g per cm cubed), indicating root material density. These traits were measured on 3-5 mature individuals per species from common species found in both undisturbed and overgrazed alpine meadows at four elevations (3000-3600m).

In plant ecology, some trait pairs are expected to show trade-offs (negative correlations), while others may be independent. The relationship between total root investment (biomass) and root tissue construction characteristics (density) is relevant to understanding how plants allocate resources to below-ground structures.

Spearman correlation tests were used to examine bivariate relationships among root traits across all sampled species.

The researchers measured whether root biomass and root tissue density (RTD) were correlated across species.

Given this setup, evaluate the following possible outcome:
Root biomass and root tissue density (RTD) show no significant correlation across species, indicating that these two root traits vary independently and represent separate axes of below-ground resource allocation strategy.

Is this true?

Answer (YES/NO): NO